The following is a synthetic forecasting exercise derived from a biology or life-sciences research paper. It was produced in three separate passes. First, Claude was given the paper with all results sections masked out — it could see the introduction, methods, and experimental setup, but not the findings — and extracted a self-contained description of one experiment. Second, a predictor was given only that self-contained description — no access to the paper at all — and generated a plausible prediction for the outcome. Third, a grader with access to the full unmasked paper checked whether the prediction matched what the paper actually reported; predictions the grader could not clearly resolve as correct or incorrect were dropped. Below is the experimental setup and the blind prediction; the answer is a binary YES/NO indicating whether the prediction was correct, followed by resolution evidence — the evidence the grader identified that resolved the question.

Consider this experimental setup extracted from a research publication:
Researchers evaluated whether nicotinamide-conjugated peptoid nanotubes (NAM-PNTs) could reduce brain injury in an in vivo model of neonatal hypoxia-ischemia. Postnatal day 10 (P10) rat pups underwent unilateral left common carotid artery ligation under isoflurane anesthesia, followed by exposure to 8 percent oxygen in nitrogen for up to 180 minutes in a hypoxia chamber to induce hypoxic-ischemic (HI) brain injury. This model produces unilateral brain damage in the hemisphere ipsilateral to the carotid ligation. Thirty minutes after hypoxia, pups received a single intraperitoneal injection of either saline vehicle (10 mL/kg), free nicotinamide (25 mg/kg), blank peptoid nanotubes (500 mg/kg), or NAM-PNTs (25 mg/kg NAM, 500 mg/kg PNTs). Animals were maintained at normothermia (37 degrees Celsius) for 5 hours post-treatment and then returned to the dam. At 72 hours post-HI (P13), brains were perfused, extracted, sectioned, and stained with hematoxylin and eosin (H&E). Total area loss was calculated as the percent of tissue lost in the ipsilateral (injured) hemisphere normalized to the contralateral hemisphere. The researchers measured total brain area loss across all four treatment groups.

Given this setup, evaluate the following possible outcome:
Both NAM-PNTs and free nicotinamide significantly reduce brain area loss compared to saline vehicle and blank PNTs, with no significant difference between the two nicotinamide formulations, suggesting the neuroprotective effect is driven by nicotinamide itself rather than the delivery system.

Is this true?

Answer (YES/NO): NO